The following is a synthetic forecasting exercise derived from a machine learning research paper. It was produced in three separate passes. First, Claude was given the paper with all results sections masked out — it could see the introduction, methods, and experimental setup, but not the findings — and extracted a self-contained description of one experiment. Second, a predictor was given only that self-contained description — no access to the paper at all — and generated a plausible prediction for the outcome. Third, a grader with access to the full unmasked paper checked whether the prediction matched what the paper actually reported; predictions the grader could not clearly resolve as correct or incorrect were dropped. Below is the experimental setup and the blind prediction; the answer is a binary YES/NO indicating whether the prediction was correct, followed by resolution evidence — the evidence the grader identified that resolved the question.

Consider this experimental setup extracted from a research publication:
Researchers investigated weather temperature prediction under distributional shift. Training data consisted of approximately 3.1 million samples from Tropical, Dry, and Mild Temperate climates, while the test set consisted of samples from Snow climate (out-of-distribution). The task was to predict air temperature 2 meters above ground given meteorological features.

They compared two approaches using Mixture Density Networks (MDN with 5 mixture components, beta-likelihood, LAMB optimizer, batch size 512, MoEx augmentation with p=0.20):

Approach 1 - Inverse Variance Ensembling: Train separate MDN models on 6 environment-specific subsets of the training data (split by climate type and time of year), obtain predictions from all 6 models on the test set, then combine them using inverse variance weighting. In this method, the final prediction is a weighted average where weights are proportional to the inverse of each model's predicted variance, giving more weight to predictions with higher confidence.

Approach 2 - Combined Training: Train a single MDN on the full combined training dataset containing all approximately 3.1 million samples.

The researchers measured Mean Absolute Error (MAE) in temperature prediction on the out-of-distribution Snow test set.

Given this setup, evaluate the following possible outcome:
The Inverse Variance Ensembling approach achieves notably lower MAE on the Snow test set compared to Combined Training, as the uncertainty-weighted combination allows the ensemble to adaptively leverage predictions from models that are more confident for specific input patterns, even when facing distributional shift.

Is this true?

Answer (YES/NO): NO